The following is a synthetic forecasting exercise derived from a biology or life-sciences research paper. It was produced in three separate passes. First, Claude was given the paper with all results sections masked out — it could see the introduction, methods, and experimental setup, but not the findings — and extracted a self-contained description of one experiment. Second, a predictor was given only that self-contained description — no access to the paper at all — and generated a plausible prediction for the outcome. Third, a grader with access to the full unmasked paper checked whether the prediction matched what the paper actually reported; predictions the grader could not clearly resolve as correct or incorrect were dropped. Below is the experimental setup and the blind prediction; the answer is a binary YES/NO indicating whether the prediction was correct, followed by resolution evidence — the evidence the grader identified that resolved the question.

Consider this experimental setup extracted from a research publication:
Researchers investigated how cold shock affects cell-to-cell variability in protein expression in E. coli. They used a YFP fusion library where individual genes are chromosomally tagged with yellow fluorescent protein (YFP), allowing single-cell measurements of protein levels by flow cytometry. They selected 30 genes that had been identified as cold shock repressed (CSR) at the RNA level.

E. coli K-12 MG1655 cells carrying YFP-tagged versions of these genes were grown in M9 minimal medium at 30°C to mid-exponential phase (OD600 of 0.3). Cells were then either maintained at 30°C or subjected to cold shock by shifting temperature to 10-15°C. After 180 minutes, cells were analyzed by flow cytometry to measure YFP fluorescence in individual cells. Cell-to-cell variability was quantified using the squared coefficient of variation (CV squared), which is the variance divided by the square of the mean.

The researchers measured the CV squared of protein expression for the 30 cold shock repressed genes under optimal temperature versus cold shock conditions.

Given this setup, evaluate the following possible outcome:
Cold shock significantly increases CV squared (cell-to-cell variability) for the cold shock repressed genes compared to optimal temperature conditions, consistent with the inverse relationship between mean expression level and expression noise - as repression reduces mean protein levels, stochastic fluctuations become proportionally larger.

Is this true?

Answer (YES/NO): NO